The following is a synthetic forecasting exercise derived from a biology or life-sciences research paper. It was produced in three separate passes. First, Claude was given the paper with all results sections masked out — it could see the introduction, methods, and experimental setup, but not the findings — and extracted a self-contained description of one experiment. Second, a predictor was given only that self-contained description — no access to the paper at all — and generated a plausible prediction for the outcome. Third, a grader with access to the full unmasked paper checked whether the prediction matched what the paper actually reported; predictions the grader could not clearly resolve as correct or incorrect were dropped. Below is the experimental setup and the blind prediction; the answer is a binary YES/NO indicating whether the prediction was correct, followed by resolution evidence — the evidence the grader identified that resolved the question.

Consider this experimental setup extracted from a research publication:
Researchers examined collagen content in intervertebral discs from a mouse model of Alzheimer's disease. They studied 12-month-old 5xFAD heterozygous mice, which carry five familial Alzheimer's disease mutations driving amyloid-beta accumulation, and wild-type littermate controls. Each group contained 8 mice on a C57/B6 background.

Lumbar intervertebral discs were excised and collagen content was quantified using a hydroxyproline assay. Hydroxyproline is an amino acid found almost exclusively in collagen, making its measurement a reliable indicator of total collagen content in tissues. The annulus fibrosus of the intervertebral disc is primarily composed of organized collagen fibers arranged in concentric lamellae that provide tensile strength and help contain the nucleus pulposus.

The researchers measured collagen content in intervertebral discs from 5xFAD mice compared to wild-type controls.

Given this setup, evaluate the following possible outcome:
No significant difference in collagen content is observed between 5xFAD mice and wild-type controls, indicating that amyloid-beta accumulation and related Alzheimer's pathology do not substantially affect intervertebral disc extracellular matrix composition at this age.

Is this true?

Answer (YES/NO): YES